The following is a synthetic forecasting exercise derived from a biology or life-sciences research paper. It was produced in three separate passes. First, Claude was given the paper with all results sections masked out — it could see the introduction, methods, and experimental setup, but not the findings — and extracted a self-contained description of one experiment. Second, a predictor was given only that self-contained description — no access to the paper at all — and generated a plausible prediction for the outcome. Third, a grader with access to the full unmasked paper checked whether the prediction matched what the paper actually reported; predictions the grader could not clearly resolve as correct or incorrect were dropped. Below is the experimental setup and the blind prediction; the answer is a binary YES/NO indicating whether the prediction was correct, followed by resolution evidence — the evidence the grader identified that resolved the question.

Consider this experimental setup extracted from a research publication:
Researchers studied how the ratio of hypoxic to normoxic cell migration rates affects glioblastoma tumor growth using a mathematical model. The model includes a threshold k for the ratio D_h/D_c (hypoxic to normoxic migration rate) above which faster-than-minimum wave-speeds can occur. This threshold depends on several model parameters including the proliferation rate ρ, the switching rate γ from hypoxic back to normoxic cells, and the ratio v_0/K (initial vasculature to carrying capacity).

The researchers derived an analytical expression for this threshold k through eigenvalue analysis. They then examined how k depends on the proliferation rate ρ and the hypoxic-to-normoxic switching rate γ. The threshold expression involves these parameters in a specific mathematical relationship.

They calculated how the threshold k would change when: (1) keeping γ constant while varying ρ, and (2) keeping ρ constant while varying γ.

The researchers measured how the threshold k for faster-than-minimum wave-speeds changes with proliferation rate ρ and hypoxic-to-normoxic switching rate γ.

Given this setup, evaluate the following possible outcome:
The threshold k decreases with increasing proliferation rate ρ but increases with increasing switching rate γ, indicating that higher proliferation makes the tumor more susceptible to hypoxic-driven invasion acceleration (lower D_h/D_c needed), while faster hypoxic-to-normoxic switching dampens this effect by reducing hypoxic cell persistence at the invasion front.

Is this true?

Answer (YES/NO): YES